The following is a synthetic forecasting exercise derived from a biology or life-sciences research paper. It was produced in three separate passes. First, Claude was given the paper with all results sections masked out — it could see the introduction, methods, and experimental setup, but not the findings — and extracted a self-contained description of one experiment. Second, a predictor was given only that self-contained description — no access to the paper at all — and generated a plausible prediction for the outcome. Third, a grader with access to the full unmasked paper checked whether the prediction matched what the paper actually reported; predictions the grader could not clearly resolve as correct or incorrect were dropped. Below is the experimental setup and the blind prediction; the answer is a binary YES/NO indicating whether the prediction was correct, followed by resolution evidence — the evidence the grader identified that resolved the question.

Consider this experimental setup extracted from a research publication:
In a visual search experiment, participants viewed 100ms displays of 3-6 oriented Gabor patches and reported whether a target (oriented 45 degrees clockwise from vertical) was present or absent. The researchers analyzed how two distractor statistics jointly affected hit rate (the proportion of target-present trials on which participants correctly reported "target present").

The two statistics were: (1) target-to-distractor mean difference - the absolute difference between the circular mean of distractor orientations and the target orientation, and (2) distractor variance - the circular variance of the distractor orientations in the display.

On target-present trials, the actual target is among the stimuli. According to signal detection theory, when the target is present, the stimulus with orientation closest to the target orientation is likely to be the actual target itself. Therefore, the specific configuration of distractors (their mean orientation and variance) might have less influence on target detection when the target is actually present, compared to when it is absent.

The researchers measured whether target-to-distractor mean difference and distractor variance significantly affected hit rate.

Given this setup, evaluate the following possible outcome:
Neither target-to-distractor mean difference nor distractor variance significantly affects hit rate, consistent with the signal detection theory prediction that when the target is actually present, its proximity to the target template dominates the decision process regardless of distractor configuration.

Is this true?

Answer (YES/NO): NO